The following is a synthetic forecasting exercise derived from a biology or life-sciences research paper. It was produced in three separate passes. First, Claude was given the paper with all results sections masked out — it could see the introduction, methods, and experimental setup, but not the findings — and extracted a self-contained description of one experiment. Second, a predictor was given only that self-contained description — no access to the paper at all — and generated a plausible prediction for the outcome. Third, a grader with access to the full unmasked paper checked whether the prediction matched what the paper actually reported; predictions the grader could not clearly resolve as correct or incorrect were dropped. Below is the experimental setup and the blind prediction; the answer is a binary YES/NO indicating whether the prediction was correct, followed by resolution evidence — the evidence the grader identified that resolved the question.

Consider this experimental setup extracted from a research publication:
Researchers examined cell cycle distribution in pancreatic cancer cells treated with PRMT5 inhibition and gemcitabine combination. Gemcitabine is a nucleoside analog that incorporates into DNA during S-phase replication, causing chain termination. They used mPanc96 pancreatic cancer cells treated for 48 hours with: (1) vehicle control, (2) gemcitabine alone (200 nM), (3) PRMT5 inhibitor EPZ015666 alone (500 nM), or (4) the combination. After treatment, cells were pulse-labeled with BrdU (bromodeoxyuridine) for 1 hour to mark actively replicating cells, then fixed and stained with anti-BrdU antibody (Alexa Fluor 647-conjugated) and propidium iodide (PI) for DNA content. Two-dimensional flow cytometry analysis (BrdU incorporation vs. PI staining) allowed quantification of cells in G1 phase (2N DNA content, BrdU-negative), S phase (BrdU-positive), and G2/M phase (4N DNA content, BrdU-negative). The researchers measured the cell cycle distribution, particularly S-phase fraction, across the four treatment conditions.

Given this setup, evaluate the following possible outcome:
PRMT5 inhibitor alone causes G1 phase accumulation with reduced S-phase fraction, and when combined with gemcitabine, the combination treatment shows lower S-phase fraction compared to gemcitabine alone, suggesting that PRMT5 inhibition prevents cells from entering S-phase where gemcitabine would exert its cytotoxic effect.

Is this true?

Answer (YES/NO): NO